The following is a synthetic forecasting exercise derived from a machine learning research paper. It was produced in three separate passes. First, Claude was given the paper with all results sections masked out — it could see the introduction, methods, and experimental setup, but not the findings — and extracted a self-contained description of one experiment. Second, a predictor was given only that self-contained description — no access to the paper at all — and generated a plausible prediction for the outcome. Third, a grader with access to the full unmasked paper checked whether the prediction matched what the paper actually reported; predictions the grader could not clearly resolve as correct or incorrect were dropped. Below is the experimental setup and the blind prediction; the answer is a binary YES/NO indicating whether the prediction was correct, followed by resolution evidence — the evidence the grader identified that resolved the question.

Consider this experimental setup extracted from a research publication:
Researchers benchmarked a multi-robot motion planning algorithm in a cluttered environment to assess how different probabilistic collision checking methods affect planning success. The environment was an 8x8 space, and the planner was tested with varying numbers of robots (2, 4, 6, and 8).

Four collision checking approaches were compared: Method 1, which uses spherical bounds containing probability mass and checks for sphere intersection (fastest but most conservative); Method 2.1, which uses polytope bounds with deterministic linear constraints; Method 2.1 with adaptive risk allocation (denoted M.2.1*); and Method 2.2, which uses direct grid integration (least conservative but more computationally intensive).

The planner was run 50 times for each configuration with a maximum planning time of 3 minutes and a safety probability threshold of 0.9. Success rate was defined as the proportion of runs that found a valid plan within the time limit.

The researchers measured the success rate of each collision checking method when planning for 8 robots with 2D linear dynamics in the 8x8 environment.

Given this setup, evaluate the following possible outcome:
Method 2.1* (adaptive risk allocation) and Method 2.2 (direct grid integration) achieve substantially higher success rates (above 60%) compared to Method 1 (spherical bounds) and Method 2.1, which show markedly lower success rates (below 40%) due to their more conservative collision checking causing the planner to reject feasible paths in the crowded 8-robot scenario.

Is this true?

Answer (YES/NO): NO